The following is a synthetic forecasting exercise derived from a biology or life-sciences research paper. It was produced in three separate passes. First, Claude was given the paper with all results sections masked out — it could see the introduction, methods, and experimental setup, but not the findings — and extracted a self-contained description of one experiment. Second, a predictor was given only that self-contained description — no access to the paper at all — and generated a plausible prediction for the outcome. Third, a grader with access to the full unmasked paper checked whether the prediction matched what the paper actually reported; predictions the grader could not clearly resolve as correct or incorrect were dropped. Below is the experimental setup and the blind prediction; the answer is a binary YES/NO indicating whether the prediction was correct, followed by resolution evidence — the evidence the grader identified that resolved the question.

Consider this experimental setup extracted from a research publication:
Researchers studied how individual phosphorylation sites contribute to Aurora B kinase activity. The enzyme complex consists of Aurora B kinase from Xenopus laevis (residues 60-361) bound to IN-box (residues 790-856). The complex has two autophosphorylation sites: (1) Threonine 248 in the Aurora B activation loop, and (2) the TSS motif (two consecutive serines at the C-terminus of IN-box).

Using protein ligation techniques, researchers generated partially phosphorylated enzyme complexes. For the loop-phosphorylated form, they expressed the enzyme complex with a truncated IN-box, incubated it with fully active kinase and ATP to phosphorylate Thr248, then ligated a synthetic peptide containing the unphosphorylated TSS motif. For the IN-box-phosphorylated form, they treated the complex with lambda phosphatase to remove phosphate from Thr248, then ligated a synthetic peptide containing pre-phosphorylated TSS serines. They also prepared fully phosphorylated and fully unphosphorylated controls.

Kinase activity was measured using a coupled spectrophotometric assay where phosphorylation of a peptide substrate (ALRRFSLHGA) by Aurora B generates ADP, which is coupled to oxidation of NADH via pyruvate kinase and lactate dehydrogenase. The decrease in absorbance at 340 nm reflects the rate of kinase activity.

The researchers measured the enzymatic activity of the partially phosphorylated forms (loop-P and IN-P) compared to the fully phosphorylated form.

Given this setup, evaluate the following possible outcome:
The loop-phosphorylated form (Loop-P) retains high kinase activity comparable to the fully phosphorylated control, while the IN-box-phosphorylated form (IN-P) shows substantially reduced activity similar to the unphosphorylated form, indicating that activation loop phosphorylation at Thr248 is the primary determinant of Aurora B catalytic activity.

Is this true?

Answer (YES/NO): NO